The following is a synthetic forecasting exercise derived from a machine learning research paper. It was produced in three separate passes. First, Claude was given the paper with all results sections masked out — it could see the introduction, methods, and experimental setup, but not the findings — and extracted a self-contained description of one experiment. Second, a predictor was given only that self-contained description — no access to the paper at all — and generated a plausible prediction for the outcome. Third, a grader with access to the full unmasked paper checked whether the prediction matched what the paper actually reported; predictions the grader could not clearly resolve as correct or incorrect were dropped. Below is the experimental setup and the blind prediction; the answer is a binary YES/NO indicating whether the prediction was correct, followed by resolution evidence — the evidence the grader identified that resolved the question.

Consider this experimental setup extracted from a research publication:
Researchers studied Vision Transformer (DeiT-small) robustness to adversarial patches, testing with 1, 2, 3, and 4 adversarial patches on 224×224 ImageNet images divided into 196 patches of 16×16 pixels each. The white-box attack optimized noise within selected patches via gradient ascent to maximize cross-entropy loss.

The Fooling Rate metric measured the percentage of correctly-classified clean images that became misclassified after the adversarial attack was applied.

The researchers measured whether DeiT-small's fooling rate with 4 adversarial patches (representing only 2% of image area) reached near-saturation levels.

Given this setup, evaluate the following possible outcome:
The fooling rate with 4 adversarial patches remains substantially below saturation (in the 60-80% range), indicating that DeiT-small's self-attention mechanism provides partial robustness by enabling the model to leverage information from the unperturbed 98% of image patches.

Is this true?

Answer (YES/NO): NO